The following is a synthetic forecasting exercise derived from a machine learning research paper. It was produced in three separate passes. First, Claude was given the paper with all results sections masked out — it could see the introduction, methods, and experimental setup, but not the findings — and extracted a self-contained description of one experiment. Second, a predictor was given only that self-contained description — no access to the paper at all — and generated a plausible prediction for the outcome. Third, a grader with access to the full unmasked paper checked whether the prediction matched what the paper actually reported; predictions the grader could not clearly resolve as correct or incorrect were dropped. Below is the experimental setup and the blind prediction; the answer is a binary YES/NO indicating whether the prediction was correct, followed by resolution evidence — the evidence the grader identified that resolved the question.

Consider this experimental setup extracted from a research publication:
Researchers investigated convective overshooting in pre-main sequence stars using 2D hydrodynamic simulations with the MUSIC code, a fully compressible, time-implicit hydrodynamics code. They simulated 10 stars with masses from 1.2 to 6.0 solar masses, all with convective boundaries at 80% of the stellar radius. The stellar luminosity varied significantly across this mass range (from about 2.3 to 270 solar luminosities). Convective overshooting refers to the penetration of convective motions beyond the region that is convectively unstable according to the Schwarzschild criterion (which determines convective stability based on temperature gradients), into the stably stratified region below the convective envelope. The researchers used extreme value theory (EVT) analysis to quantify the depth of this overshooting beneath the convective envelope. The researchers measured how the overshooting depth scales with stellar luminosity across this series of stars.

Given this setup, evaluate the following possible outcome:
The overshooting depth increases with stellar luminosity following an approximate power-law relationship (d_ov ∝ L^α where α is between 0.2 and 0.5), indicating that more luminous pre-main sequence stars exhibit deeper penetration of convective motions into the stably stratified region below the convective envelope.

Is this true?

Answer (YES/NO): YES